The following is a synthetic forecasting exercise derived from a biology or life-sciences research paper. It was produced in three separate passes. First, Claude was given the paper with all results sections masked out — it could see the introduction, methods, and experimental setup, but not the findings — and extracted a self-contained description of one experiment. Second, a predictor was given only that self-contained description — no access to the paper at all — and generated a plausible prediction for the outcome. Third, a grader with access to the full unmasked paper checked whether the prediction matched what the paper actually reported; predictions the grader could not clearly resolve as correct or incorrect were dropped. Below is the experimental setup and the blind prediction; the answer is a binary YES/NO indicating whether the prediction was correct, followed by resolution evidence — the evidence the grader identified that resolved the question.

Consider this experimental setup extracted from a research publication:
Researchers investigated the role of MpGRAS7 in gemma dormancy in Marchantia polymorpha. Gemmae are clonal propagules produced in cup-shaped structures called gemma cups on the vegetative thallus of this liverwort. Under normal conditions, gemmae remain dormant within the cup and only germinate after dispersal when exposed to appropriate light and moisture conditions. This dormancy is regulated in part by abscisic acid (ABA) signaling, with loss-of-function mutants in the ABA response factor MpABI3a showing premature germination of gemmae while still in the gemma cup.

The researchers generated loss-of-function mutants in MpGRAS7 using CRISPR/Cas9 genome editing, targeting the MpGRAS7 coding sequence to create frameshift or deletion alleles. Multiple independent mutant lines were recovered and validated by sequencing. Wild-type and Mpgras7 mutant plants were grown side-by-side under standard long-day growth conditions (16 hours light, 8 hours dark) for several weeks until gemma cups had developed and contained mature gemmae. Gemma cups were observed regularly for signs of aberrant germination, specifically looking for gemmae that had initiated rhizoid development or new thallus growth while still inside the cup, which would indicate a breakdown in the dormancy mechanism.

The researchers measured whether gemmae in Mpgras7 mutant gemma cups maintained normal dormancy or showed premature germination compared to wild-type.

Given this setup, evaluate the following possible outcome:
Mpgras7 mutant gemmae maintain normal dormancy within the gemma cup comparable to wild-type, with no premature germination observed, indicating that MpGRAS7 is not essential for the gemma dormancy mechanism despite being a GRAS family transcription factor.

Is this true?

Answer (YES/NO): NO